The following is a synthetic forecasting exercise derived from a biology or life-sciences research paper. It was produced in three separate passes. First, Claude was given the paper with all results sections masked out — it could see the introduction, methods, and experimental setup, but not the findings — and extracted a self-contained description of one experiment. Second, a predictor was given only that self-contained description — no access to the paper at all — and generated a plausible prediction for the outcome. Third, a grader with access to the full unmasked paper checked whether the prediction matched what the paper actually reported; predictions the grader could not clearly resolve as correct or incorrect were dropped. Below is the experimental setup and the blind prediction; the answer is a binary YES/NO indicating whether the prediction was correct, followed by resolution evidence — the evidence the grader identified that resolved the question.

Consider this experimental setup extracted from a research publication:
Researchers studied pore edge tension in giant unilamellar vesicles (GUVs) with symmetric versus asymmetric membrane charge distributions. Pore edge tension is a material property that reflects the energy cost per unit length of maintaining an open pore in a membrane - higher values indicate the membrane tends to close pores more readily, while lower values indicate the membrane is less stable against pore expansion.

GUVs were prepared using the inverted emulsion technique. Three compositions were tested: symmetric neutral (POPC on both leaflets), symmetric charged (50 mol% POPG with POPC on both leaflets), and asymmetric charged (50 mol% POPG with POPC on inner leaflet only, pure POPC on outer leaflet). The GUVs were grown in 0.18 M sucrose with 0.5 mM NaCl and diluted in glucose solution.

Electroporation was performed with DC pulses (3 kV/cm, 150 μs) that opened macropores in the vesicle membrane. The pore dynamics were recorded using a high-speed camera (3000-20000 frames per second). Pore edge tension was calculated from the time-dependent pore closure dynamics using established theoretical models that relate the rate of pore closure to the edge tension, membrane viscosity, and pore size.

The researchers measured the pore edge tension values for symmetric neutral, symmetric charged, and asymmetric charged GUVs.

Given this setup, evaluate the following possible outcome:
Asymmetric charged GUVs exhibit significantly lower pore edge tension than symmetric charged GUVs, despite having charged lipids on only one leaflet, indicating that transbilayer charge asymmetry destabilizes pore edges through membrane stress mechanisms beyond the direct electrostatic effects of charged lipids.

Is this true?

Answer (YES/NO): YES